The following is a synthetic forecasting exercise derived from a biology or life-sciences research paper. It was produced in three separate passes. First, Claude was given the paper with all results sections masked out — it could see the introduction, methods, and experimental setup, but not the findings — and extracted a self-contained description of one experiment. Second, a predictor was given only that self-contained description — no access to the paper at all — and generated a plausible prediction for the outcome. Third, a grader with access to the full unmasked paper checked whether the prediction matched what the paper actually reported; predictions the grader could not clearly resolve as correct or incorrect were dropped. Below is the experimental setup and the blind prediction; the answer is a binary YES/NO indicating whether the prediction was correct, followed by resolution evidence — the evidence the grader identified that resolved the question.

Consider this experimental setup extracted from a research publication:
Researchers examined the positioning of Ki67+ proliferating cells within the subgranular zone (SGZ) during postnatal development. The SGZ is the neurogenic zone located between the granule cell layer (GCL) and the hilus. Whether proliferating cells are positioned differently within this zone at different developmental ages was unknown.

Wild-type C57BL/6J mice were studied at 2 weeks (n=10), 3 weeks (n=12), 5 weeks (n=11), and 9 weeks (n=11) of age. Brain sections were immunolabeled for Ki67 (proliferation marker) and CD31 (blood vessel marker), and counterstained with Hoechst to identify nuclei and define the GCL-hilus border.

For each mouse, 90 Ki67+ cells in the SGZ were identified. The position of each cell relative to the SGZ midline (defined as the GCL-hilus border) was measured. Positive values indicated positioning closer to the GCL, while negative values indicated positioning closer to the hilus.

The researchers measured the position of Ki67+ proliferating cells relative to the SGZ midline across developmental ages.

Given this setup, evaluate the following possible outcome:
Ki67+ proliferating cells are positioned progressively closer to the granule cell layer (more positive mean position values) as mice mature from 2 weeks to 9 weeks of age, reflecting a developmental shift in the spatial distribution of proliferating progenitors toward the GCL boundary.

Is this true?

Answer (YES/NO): NO